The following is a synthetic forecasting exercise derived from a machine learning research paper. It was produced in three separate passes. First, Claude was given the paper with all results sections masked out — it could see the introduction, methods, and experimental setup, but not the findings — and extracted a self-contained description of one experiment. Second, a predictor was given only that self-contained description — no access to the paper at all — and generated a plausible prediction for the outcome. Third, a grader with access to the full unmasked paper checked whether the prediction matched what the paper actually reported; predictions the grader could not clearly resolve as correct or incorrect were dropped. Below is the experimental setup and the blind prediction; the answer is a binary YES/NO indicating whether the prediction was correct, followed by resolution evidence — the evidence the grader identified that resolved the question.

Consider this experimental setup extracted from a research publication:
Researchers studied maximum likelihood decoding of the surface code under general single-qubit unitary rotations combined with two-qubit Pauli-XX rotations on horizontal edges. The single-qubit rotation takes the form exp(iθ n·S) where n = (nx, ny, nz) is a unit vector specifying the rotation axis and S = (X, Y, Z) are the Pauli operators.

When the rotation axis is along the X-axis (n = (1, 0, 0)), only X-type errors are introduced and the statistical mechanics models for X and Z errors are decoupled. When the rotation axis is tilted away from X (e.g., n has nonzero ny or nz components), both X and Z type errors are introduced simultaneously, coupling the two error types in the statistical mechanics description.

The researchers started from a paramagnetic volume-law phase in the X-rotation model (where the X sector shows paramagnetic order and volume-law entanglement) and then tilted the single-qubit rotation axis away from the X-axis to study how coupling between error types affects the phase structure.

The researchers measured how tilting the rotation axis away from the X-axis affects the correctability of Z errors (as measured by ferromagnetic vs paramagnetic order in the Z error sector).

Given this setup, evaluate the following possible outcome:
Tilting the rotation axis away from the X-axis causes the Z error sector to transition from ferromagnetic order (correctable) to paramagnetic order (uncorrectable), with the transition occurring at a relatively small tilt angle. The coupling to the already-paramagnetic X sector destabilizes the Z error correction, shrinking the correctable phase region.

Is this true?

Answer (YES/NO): NO